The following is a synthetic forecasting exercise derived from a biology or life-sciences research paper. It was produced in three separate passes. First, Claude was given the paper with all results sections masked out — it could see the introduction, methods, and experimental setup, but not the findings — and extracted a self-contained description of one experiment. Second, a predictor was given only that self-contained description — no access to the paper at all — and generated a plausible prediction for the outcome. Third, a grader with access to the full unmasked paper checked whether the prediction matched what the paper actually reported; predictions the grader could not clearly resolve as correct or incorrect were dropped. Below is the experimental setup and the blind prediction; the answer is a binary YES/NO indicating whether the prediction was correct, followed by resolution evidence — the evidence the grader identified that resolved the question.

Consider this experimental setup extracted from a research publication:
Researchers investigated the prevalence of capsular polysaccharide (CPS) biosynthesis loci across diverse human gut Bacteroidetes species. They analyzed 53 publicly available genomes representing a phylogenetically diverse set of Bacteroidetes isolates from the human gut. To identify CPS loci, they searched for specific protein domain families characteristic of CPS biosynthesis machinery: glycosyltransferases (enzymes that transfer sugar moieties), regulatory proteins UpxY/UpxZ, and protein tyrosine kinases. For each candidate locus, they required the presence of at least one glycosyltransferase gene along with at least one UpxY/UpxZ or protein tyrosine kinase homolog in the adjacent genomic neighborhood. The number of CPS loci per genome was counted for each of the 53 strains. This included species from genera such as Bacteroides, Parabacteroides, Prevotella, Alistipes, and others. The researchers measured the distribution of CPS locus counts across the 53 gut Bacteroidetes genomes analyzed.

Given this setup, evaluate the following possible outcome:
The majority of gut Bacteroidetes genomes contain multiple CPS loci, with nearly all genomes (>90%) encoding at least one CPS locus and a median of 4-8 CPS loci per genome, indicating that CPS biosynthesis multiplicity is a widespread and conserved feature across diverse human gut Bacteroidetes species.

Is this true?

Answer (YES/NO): NO